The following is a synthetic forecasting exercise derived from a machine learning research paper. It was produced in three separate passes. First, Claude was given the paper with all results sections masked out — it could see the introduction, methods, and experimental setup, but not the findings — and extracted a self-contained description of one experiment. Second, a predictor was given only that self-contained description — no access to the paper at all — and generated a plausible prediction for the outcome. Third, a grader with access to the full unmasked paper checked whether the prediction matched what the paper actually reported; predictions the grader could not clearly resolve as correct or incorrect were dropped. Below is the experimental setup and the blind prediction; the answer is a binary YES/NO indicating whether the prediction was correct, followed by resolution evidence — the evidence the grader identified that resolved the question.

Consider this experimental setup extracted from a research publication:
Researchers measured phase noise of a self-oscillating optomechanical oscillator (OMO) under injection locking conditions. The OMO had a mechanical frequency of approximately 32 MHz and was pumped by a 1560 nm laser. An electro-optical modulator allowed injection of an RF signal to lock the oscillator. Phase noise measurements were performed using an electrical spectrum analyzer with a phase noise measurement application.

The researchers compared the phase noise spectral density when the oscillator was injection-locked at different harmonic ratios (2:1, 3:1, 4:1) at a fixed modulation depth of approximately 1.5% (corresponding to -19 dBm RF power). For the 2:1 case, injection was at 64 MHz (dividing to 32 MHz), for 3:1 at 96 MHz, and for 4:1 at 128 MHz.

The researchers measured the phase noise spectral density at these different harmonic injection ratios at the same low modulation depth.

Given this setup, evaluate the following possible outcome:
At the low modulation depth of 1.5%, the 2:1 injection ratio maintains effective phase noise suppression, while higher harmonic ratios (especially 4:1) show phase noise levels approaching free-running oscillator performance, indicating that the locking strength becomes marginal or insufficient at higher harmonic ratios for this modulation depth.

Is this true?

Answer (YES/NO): NO